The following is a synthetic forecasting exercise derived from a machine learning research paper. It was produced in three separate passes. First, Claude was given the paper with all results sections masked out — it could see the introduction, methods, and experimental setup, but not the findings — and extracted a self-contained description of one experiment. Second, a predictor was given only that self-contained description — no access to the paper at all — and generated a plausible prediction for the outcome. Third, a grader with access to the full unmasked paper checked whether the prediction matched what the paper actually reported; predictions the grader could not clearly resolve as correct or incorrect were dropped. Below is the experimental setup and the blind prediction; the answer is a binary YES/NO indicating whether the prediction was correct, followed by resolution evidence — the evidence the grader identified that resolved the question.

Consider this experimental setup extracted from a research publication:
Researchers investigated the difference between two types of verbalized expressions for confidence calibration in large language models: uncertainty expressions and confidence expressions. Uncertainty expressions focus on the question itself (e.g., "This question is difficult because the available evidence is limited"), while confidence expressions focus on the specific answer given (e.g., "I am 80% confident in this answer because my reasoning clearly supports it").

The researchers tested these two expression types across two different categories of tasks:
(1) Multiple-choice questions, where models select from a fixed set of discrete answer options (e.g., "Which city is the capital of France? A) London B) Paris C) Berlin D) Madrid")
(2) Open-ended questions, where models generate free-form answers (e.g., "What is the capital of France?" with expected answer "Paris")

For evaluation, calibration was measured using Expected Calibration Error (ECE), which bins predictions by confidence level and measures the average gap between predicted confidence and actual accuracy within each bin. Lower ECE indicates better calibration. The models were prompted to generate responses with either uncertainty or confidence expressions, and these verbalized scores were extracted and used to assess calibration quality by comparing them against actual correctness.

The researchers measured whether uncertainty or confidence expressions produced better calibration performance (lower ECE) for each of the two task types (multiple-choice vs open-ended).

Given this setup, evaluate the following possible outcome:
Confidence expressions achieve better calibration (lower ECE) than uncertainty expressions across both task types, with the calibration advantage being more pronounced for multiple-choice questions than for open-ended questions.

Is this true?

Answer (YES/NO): NO